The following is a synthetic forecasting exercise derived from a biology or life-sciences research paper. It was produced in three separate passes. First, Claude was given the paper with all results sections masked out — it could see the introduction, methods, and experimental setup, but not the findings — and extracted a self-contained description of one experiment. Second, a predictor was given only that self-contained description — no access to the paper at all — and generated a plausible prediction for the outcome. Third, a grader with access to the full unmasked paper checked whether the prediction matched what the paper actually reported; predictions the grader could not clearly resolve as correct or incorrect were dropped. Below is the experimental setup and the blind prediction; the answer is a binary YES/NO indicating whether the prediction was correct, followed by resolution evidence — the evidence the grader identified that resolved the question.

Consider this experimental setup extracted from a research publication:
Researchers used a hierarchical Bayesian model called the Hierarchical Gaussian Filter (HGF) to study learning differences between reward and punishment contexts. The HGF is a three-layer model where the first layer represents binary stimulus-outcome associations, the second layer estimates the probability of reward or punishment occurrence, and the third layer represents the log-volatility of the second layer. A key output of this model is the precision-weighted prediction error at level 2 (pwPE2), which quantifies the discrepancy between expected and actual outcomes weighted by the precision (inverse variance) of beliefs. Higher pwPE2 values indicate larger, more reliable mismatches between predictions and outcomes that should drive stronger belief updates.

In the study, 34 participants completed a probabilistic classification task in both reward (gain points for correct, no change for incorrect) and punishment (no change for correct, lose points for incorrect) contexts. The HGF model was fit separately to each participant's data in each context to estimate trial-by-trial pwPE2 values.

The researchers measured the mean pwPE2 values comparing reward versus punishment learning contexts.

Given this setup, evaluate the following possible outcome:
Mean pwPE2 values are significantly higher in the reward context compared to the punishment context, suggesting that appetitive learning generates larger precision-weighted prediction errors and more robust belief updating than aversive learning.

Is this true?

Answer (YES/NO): NO